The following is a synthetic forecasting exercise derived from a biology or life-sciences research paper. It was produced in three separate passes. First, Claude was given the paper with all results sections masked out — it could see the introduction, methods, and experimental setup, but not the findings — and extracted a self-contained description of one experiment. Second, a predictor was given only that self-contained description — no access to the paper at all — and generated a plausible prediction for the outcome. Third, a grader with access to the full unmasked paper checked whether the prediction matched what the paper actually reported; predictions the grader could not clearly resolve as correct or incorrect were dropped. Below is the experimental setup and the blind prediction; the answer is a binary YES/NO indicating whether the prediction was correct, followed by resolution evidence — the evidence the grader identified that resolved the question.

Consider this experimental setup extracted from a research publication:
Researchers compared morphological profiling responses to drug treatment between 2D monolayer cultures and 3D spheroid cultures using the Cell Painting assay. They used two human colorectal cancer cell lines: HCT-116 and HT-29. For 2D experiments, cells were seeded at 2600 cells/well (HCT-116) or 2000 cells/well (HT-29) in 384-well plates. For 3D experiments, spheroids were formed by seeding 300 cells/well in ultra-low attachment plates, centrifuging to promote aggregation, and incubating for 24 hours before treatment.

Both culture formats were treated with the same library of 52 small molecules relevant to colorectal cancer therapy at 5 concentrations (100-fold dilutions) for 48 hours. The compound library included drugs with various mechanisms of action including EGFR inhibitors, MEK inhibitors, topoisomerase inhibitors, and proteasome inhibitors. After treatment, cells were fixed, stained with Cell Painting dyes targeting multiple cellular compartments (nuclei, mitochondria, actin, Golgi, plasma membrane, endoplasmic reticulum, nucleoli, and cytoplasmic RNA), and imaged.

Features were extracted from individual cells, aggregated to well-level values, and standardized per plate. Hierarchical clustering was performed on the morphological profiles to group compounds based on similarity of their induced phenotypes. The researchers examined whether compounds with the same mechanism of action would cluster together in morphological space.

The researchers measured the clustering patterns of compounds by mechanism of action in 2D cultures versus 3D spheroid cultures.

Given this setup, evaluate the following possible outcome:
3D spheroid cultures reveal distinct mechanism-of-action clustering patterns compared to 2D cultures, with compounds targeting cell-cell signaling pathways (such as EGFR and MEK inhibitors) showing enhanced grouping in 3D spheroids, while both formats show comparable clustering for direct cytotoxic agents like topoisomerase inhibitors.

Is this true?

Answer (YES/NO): NO